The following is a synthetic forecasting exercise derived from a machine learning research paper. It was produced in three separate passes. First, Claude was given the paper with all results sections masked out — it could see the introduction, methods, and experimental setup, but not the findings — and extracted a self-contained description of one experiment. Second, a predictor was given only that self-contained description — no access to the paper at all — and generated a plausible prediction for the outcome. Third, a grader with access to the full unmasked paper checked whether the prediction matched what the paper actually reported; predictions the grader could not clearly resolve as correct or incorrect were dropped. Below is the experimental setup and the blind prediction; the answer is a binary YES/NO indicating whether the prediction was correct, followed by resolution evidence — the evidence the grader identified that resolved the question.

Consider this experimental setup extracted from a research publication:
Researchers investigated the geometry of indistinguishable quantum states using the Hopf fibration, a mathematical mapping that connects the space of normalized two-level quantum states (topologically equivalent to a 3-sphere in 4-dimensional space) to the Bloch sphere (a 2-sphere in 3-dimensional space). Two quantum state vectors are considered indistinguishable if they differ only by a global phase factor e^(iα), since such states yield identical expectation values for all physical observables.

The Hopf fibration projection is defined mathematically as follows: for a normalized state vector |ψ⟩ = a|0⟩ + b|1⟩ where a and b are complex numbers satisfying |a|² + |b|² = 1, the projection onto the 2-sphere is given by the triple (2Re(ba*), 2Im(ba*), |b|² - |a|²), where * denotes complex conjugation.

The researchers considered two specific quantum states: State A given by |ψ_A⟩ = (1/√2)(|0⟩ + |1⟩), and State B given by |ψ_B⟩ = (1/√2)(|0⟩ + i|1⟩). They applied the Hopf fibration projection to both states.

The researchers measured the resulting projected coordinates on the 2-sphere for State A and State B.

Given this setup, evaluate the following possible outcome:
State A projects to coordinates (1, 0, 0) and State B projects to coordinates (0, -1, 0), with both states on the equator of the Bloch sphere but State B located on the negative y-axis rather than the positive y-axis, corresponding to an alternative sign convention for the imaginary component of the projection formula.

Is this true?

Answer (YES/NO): NO